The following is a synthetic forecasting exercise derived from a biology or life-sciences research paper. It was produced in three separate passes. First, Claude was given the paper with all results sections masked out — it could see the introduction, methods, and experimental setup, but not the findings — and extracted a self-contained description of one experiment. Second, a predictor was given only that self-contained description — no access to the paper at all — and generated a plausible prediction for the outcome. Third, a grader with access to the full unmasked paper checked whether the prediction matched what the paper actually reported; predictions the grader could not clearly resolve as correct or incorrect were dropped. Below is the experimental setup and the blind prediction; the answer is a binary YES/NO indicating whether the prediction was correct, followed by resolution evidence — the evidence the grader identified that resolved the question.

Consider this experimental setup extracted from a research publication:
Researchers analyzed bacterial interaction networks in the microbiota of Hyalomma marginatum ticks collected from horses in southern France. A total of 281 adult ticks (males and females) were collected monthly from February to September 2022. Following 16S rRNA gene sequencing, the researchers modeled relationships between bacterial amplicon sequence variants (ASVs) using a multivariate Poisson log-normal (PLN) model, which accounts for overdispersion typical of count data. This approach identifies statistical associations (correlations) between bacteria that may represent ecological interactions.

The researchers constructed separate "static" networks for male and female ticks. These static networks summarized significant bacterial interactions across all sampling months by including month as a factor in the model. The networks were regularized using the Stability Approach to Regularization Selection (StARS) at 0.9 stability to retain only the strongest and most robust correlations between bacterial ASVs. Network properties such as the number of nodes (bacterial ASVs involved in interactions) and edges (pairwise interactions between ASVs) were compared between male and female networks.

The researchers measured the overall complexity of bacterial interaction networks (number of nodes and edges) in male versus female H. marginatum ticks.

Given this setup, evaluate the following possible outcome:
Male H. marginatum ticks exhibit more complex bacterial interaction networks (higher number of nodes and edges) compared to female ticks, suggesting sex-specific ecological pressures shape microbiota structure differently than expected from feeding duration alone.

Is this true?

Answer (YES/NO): NO